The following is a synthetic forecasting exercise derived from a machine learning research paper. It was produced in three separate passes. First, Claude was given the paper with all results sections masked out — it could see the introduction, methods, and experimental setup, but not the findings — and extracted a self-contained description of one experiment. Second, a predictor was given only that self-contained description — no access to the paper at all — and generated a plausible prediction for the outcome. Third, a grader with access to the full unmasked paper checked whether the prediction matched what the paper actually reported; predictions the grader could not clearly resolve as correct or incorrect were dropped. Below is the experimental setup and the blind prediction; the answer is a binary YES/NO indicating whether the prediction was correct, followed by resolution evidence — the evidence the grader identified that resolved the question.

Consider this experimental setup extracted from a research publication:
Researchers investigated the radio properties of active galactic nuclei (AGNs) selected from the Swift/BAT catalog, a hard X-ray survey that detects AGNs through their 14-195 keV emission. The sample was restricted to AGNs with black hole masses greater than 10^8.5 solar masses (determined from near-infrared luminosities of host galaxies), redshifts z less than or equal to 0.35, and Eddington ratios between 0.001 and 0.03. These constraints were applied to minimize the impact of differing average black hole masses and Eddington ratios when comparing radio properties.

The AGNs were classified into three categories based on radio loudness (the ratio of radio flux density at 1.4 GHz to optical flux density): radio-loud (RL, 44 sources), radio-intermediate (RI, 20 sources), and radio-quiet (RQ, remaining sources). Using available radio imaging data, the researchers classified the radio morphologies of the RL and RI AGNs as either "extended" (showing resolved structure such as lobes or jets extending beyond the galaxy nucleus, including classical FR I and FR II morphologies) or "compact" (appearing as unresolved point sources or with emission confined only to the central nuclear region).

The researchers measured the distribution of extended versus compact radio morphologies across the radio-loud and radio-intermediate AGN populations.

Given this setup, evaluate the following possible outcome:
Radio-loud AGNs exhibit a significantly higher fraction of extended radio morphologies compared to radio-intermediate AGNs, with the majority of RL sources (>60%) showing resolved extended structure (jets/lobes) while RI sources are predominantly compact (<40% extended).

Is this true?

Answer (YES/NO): YES